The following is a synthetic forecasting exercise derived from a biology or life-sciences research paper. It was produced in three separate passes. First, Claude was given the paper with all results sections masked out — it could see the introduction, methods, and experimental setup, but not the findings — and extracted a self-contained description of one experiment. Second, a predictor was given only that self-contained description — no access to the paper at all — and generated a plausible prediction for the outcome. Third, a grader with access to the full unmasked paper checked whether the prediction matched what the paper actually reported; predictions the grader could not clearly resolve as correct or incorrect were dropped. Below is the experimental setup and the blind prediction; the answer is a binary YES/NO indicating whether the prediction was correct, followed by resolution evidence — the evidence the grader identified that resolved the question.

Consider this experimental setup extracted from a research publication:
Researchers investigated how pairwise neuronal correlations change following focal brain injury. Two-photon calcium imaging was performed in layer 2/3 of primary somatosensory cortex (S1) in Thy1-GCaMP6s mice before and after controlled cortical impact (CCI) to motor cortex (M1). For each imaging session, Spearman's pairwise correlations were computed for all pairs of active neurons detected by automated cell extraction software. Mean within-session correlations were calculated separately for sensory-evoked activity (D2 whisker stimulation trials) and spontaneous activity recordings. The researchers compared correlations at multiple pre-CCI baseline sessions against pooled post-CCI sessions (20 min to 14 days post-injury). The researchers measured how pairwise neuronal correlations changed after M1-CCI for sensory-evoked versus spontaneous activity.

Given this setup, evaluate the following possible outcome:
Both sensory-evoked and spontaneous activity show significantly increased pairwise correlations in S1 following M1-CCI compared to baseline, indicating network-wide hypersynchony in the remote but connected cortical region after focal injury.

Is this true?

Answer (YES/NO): NO